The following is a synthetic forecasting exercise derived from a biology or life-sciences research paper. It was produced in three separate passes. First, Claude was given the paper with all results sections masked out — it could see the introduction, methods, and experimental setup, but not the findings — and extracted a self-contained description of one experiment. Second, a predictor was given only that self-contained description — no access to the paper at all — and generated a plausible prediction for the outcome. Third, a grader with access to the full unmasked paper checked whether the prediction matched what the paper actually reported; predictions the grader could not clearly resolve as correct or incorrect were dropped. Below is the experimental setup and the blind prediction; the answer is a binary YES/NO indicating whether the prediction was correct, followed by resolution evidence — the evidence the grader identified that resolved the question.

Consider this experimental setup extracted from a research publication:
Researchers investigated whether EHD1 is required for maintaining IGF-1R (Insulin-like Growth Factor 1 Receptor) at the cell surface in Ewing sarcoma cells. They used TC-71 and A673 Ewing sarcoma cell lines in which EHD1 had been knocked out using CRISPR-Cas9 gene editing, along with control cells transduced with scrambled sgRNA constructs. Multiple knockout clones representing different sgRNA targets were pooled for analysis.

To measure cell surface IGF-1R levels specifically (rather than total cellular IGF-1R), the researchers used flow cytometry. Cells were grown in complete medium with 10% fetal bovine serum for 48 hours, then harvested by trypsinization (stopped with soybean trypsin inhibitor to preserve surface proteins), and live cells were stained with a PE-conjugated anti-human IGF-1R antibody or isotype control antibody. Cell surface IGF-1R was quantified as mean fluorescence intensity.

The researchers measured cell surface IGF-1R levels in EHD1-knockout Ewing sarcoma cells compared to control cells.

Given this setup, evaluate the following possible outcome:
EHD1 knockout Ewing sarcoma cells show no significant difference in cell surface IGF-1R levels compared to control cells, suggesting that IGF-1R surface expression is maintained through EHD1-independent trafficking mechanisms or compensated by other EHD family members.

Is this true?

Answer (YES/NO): NO